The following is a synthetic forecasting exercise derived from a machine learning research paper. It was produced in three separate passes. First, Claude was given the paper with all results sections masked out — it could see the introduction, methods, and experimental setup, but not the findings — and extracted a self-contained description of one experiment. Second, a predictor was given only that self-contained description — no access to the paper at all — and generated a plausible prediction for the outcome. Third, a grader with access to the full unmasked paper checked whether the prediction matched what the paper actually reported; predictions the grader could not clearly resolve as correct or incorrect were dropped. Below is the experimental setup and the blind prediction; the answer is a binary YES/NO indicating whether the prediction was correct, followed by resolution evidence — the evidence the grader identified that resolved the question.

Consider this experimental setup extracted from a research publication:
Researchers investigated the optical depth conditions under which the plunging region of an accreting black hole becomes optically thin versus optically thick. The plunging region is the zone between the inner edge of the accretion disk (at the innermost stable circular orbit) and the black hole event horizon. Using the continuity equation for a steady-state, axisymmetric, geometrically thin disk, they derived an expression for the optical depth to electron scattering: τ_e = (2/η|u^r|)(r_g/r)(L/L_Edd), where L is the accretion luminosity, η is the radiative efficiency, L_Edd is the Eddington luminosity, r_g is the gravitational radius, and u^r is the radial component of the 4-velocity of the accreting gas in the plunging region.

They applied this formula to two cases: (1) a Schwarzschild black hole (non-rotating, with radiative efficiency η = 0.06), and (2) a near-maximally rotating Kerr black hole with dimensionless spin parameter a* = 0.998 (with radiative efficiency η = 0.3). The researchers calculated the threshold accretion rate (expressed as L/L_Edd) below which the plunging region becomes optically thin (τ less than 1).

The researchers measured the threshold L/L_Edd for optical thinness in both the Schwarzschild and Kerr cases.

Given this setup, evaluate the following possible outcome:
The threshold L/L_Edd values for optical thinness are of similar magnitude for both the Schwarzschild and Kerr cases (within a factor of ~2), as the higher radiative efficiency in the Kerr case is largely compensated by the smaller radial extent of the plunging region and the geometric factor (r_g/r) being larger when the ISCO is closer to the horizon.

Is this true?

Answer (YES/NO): NO